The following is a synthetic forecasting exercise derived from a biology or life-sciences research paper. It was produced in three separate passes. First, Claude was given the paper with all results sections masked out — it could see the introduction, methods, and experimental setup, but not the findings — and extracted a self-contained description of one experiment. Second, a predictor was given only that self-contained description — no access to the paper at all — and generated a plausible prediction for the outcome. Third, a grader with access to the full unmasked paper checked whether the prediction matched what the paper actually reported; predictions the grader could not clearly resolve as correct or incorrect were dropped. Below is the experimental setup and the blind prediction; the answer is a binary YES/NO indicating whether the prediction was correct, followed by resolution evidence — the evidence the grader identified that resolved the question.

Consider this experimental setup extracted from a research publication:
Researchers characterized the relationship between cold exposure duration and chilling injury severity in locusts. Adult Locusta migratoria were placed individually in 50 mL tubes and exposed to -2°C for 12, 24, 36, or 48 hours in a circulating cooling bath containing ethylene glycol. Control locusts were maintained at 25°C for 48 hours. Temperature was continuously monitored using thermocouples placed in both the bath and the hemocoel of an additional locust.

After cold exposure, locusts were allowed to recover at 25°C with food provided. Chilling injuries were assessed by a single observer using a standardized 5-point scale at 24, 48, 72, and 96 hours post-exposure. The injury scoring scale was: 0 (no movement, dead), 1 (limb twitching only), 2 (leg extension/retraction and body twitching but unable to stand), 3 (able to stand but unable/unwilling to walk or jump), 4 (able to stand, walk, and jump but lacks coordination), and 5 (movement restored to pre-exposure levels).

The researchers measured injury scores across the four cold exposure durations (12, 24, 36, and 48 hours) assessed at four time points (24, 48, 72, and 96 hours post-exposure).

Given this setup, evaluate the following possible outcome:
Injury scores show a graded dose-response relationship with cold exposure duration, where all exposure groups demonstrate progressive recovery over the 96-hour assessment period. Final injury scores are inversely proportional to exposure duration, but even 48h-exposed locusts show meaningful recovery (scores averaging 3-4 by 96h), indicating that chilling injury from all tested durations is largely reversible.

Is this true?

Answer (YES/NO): NO